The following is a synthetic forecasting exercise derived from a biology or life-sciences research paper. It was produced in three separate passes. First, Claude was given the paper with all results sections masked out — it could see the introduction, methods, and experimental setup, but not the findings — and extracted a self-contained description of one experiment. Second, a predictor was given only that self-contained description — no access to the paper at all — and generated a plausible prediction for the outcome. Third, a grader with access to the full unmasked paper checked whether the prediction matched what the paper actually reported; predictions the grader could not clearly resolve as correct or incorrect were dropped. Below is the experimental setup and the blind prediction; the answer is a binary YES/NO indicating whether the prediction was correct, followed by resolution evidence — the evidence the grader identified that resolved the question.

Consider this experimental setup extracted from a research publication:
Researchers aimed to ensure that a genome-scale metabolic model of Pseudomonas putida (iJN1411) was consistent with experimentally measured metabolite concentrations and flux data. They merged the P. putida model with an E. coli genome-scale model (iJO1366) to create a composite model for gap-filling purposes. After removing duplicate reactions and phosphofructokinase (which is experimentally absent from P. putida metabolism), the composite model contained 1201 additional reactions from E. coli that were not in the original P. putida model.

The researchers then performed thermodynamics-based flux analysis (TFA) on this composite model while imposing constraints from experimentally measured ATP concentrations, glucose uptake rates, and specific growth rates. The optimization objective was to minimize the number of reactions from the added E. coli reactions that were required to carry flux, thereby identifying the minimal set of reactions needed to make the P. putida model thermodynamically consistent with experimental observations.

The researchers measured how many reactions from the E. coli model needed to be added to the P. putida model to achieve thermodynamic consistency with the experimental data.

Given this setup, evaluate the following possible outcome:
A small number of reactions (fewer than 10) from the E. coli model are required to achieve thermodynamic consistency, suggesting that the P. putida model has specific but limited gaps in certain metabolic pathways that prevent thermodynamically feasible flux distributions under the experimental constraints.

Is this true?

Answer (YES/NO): YES